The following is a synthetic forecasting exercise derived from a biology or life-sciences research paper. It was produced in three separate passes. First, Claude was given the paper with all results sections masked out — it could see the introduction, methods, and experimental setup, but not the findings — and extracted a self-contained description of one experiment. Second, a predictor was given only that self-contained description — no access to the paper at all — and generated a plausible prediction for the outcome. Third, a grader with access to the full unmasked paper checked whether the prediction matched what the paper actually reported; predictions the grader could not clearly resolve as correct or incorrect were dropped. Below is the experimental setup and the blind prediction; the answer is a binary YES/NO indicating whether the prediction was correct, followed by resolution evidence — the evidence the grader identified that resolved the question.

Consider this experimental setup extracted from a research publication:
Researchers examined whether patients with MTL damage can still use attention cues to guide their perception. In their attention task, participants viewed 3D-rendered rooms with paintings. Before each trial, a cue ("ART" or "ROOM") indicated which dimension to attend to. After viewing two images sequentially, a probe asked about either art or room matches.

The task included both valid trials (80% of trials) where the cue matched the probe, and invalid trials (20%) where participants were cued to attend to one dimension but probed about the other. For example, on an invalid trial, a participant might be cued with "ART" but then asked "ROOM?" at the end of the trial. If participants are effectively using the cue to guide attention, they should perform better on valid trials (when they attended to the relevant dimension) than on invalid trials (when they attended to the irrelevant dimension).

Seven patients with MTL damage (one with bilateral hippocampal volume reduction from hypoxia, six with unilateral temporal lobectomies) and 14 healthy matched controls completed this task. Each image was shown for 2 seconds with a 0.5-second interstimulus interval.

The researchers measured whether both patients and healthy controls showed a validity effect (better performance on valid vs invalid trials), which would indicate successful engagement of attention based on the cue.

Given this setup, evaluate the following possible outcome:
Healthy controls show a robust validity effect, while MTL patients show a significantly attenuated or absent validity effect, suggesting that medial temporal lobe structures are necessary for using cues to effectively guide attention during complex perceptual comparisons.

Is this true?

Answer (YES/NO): NO